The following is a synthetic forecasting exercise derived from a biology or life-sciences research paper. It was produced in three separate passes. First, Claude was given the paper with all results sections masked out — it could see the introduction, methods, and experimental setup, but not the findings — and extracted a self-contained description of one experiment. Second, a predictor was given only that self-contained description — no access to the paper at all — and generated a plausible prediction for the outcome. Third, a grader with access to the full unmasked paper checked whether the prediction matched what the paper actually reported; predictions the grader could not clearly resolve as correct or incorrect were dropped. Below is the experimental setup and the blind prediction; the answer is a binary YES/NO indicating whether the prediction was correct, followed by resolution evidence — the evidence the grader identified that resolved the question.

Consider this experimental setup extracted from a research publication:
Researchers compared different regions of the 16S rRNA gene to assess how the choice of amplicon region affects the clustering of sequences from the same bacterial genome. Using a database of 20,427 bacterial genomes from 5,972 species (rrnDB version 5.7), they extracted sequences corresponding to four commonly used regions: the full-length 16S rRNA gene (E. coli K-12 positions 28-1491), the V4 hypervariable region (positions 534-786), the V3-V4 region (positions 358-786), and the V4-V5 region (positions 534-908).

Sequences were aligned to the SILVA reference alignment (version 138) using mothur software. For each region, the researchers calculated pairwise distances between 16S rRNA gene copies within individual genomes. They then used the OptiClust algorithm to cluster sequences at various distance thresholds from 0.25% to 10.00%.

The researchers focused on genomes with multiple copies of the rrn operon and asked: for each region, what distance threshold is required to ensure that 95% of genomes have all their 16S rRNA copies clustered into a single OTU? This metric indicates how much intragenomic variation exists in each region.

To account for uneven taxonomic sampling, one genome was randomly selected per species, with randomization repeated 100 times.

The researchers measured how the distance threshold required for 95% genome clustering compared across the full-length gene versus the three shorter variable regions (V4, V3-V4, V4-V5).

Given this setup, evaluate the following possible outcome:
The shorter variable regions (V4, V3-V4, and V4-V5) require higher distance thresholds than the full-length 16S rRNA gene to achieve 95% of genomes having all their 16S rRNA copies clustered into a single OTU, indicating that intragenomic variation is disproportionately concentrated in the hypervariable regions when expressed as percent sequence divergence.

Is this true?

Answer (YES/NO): NO